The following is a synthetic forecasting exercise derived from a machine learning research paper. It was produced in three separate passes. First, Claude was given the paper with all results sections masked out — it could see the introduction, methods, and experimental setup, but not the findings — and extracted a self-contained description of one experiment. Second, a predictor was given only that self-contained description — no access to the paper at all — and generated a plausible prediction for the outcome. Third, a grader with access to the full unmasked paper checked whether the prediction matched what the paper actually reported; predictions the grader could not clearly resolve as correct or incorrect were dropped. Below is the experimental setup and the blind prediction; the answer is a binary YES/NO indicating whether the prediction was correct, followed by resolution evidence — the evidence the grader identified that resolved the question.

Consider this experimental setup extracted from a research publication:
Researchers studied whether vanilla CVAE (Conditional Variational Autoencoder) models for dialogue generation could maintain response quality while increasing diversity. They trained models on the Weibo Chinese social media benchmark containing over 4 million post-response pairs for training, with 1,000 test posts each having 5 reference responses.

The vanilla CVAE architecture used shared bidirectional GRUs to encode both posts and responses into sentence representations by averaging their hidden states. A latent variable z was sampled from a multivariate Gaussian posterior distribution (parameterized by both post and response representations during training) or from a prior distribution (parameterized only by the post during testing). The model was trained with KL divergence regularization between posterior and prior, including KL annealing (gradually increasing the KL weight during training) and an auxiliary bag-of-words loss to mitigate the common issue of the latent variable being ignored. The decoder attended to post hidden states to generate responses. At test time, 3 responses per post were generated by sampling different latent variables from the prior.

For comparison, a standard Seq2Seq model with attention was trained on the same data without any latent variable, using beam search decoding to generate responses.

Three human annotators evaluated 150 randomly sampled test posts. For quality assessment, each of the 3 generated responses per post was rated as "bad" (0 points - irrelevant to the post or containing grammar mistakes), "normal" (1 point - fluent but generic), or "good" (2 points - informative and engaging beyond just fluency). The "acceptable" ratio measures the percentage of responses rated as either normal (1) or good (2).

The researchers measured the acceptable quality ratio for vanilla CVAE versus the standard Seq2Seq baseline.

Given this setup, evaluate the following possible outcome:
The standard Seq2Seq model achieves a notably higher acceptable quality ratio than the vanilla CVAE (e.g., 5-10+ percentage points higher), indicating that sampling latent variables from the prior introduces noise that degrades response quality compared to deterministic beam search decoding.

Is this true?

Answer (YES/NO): YES